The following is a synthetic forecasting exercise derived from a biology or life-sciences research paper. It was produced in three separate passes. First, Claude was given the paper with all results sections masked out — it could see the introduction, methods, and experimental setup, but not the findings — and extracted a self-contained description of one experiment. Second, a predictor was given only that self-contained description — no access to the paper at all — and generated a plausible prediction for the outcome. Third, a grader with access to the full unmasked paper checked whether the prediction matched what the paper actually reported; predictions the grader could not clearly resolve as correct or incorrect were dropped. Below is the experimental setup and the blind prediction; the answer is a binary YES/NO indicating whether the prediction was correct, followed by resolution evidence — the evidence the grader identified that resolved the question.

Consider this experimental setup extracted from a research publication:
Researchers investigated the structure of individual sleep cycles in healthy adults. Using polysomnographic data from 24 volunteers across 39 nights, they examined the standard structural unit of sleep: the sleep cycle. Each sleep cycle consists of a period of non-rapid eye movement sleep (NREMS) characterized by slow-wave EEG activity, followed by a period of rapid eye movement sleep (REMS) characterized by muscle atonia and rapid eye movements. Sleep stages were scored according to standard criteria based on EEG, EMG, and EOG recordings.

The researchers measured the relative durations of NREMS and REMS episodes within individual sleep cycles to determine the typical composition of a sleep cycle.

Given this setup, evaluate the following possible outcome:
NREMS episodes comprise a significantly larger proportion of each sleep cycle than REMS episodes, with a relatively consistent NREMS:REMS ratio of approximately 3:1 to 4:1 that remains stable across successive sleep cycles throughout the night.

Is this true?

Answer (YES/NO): NO